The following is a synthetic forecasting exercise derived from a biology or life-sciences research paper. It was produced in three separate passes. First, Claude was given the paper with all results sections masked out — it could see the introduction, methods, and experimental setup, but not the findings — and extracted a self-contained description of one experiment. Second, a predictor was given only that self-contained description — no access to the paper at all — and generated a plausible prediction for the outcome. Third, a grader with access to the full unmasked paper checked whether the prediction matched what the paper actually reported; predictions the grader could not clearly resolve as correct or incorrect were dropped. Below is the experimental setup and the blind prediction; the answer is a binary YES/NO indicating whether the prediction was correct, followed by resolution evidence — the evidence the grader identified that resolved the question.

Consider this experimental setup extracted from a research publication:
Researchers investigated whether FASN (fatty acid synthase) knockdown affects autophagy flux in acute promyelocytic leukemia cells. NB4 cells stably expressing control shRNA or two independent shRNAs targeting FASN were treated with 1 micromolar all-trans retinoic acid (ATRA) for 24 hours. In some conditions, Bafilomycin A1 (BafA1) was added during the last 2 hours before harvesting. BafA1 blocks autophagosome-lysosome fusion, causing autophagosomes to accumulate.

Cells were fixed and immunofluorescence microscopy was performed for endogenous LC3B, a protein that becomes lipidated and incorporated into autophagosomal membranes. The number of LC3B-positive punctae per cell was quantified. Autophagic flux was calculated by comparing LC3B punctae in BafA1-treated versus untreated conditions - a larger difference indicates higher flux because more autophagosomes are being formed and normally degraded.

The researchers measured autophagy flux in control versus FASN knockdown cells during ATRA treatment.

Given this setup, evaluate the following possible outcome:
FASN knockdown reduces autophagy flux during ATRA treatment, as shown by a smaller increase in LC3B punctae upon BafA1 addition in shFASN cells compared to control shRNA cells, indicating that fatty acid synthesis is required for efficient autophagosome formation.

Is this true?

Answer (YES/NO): NO